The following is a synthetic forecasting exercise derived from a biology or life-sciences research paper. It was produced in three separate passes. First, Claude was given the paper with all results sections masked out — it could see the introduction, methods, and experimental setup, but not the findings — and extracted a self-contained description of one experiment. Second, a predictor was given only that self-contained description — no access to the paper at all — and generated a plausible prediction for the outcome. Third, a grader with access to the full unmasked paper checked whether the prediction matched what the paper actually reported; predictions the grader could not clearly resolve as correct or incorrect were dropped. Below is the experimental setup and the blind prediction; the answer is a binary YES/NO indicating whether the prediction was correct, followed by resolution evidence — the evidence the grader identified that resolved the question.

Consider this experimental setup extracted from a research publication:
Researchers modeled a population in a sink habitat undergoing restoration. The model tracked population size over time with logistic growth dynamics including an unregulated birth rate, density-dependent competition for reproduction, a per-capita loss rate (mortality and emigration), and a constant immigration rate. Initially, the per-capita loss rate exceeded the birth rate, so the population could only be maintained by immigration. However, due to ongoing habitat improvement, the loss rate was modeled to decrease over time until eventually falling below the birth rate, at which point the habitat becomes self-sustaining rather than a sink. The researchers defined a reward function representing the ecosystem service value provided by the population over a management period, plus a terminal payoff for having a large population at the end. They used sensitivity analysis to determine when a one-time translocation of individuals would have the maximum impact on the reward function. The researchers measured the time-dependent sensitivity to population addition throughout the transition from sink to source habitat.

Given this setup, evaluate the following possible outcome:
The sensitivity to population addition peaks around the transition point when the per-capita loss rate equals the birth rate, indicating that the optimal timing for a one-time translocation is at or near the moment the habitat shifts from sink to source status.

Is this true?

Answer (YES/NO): YES